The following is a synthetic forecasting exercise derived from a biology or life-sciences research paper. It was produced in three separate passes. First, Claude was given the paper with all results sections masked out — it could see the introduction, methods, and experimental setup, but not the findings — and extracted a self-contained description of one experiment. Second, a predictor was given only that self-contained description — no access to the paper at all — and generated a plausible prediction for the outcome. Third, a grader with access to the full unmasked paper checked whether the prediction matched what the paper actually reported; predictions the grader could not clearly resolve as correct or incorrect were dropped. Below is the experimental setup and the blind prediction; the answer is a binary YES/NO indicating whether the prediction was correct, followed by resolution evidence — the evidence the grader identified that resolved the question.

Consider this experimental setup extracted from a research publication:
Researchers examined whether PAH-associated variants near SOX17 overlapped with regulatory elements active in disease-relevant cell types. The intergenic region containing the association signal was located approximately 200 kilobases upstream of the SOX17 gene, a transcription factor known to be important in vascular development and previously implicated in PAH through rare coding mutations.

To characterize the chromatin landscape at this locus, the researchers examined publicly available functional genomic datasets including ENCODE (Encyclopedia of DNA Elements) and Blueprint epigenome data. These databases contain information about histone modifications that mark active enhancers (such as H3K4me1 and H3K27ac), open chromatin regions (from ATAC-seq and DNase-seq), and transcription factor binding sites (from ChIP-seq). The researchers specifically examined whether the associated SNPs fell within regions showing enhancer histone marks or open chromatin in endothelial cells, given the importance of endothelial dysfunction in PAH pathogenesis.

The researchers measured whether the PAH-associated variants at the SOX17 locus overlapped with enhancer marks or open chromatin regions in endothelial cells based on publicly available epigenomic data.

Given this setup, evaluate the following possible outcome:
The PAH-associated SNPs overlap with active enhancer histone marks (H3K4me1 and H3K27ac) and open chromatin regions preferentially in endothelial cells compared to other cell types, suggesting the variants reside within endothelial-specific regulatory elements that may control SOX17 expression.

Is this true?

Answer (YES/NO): NO